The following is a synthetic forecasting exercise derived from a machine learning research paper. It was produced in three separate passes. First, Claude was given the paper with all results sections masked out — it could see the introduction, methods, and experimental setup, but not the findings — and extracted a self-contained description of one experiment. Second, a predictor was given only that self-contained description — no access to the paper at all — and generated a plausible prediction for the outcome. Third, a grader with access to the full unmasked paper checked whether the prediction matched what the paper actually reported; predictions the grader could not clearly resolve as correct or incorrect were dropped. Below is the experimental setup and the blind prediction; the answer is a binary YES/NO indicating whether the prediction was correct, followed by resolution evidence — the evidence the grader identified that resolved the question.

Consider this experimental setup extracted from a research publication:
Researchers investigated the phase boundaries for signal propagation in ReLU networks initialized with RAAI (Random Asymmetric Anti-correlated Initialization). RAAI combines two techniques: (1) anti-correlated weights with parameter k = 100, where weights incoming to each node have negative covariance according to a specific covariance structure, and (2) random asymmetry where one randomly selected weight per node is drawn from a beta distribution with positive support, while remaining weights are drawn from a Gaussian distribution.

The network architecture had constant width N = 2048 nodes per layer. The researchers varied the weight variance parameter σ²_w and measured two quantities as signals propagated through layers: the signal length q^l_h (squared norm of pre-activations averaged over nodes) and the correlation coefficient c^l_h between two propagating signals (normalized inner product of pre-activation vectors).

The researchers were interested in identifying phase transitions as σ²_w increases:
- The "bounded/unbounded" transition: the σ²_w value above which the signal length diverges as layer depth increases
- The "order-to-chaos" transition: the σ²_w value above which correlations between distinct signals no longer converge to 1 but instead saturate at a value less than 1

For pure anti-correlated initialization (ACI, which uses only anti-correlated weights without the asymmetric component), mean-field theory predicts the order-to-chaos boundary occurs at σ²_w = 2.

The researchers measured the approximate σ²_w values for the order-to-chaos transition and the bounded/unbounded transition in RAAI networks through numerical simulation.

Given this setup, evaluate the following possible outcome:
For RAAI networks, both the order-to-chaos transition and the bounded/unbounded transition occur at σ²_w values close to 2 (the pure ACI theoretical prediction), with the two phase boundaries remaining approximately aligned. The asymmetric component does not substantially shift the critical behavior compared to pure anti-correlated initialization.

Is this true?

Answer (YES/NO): NO